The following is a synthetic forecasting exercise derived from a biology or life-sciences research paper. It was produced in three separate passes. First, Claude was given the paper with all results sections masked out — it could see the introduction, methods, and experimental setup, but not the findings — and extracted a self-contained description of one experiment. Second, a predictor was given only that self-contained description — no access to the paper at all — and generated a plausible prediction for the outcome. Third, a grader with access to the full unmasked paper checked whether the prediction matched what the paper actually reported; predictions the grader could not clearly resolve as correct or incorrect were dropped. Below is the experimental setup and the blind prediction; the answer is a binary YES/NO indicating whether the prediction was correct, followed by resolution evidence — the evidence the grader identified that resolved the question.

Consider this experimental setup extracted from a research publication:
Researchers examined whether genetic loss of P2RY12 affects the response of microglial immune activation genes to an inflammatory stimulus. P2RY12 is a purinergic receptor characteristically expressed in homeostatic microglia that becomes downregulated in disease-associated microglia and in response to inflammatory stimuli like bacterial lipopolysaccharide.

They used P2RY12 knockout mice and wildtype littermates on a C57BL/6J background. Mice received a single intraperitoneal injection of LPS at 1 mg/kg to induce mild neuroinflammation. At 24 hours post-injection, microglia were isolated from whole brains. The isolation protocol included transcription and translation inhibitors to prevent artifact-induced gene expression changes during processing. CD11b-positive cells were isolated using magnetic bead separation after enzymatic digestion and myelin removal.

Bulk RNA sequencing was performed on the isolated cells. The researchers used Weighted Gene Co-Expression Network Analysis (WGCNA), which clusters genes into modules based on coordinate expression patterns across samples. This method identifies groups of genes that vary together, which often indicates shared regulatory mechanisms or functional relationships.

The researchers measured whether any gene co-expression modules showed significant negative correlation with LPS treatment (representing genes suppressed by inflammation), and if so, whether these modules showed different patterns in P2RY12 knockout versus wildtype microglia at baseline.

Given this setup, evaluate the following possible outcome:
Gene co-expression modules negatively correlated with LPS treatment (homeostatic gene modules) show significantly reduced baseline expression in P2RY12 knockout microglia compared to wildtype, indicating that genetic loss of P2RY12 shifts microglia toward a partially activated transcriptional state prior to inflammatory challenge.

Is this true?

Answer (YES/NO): NO